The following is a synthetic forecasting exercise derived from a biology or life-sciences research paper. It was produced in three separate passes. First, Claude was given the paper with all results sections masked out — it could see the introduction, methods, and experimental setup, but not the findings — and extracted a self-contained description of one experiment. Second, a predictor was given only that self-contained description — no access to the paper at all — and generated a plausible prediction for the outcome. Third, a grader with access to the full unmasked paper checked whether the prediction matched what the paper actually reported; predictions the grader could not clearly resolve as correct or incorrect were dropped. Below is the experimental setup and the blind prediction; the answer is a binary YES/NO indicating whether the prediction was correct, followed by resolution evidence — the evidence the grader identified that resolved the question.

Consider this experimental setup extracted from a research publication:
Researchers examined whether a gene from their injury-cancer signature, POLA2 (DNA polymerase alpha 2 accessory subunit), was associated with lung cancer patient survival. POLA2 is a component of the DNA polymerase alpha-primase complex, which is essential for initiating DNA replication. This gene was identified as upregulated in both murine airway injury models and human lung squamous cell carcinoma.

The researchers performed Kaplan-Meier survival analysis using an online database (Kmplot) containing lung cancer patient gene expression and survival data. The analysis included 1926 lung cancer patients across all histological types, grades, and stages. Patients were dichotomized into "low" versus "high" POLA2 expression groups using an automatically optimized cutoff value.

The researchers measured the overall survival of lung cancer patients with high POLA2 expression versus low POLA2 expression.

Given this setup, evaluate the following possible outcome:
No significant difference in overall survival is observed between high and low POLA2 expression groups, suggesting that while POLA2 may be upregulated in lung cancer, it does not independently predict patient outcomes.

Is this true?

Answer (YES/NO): NO